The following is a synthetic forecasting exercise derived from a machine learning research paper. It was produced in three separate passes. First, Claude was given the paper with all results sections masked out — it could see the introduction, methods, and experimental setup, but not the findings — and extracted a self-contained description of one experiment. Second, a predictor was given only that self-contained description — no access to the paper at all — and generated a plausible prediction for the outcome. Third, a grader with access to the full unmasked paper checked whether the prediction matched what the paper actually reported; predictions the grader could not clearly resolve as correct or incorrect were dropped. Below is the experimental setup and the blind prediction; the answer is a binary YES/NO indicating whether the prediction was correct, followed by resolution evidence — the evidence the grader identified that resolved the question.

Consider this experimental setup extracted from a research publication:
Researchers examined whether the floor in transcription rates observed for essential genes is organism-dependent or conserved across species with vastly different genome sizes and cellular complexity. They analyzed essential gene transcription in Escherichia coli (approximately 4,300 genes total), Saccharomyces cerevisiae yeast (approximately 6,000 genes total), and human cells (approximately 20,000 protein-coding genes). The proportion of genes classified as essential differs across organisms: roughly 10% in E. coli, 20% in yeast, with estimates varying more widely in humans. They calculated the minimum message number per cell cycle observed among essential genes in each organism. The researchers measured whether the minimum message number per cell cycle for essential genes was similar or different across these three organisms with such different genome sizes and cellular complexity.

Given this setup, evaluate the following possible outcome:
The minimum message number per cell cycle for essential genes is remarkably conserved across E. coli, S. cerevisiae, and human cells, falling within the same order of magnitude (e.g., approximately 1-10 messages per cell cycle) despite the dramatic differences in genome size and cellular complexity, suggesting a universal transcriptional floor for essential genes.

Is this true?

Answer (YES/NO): YES